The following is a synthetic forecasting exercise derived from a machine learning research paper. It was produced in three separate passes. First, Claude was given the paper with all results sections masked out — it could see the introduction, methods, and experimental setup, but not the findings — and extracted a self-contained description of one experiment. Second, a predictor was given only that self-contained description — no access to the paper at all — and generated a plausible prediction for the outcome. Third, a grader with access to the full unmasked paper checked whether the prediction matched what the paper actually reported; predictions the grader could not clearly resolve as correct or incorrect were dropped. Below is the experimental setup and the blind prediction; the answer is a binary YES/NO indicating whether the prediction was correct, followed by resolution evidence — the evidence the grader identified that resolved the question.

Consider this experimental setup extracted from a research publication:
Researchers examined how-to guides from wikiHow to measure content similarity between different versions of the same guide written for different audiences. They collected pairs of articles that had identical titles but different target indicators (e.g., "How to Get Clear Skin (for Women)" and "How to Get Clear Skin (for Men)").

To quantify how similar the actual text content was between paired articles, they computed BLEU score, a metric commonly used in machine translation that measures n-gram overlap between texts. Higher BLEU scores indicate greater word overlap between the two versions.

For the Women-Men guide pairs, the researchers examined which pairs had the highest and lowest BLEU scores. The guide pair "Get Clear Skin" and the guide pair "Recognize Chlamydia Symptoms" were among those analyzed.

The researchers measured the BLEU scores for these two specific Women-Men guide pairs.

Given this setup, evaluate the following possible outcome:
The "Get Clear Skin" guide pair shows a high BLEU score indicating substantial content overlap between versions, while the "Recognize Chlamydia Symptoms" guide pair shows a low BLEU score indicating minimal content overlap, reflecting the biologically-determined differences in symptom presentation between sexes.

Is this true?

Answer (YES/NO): NO